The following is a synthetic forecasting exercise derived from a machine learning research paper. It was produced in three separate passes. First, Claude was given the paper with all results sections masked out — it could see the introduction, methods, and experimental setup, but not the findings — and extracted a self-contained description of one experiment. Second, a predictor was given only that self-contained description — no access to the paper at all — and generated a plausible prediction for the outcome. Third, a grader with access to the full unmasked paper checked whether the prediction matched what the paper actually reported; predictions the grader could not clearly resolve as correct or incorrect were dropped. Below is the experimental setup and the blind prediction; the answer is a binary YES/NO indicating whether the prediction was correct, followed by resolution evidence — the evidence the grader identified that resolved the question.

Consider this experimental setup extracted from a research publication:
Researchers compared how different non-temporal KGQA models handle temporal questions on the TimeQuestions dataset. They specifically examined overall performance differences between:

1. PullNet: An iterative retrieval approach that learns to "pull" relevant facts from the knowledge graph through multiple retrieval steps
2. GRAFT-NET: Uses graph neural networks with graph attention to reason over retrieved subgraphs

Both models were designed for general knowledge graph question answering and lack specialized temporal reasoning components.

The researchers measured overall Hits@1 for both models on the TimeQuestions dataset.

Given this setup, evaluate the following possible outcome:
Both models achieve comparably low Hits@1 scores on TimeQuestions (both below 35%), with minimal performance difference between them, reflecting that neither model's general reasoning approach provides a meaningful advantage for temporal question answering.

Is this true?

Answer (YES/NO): NO